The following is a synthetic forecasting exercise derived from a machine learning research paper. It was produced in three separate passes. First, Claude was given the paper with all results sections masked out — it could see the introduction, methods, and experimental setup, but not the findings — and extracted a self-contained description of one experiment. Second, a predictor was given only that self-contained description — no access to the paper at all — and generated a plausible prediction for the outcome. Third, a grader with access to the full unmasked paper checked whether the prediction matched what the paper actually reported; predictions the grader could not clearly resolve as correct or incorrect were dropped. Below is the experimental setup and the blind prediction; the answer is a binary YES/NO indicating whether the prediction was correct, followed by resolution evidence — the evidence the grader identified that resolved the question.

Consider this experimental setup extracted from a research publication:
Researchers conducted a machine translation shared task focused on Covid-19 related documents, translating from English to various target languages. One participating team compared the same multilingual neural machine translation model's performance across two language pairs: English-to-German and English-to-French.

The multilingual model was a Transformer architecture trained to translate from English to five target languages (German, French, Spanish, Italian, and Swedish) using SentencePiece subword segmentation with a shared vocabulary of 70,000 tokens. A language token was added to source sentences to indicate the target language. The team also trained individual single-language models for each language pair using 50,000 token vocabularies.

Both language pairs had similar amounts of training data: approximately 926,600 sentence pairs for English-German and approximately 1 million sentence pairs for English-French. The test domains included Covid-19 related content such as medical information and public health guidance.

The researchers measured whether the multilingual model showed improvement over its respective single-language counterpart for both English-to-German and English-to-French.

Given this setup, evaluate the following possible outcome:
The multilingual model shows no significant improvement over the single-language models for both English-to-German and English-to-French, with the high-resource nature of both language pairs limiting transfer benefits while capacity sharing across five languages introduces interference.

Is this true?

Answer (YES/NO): NO